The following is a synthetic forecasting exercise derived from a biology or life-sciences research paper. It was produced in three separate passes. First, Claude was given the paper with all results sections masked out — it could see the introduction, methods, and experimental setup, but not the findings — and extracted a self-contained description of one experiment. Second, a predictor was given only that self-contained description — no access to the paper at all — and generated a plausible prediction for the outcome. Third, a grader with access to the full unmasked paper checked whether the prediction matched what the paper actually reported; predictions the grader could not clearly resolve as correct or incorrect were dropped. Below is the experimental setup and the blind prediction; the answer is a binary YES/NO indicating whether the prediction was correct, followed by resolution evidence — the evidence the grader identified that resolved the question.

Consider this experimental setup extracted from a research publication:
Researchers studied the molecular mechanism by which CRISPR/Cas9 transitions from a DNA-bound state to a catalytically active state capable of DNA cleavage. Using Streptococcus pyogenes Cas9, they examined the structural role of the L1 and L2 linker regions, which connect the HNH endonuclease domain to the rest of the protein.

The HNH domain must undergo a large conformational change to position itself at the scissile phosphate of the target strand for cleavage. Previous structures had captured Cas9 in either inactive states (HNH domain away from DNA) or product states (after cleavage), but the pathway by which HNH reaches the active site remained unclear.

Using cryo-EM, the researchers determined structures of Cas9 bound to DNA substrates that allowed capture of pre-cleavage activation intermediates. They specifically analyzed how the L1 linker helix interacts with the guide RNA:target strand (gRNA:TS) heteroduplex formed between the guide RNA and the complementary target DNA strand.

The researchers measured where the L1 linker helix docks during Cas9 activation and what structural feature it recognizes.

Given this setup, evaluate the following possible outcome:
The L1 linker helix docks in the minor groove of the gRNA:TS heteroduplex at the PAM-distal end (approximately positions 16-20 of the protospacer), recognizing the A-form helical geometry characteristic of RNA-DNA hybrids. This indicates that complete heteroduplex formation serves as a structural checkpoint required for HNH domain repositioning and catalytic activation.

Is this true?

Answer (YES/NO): YES